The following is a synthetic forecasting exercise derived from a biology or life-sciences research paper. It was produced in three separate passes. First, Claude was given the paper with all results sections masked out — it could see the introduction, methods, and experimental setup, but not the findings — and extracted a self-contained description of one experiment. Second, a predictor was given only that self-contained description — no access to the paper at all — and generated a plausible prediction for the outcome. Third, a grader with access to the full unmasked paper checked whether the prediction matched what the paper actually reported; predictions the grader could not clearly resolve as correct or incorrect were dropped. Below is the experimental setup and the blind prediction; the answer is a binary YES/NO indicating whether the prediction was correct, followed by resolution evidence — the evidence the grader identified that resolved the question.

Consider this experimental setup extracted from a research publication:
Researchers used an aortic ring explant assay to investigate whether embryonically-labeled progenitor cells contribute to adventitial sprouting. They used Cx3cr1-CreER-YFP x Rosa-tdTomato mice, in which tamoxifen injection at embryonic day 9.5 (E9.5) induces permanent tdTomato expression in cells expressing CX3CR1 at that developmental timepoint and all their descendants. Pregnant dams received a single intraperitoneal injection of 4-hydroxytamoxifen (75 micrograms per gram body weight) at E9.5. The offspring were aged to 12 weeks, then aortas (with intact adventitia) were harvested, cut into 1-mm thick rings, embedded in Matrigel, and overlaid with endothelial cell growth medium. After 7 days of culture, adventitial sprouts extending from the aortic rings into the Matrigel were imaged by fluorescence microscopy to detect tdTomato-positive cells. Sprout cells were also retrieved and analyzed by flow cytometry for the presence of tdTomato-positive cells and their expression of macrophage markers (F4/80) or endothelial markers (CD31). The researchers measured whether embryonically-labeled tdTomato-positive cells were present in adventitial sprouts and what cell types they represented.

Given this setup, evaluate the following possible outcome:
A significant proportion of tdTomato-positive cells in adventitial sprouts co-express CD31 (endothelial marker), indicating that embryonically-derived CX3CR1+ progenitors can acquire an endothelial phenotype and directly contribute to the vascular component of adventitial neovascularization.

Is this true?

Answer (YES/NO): YES